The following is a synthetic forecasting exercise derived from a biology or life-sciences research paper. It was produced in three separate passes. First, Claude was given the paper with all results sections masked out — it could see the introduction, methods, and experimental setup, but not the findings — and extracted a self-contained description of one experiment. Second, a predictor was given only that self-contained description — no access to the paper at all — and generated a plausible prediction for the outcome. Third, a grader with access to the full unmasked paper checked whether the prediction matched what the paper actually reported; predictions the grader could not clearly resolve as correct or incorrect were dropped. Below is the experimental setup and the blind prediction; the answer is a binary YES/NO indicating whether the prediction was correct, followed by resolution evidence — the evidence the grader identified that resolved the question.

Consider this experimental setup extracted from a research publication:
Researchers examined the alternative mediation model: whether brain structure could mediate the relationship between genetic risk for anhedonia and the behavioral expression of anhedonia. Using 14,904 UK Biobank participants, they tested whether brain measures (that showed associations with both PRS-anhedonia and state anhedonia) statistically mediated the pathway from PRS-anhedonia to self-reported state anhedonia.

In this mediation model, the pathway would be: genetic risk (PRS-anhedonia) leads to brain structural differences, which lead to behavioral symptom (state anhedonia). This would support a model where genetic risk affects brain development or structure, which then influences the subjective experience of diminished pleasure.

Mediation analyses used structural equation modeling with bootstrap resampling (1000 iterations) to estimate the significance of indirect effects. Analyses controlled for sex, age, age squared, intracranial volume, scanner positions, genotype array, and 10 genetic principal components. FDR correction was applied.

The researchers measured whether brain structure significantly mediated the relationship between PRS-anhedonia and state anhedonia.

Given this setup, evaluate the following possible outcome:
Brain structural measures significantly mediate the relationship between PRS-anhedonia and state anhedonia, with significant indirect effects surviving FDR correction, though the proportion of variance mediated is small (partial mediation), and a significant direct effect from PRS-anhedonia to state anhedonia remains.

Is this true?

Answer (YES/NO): NO